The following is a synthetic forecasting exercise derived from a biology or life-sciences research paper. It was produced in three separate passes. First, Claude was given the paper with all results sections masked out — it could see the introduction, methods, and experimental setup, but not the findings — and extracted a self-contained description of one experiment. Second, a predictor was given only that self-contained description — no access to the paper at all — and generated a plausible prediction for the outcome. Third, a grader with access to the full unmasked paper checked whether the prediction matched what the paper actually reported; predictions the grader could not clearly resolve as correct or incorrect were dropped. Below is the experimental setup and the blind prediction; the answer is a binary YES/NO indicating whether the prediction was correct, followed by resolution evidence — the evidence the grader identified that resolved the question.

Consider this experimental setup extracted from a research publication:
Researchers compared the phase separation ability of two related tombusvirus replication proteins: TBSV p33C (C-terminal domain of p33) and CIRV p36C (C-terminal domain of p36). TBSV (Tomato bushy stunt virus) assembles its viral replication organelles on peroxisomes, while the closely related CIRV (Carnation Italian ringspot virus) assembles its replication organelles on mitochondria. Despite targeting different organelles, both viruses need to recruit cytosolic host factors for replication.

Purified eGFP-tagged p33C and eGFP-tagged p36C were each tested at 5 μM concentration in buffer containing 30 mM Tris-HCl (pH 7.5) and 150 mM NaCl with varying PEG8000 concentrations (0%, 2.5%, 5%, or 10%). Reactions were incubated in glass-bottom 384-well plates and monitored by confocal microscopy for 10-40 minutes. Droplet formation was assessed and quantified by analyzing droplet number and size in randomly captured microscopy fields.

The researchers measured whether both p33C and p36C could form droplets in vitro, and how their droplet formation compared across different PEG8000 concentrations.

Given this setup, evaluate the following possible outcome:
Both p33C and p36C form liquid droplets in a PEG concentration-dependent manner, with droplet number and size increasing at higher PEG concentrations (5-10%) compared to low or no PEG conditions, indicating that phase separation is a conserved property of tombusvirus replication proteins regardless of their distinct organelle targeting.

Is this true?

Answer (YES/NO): NO